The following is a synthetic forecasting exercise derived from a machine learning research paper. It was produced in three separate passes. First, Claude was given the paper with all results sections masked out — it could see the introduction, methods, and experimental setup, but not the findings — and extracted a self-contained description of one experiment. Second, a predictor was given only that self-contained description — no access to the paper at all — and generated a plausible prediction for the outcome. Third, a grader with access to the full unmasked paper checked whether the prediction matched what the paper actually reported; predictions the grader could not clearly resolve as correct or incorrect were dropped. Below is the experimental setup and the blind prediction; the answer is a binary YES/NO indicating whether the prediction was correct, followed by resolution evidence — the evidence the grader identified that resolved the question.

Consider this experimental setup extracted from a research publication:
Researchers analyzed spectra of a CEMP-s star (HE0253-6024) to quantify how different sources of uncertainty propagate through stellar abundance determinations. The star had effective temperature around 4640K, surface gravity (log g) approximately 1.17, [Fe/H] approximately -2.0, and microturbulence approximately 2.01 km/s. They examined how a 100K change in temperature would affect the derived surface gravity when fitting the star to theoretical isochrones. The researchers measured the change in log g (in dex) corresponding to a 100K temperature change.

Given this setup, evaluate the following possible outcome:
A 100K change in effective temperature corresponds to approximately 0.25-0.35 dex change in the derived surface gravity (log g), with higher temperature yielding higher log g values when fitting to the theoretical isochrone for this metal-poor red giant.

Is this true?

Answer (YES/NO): NO